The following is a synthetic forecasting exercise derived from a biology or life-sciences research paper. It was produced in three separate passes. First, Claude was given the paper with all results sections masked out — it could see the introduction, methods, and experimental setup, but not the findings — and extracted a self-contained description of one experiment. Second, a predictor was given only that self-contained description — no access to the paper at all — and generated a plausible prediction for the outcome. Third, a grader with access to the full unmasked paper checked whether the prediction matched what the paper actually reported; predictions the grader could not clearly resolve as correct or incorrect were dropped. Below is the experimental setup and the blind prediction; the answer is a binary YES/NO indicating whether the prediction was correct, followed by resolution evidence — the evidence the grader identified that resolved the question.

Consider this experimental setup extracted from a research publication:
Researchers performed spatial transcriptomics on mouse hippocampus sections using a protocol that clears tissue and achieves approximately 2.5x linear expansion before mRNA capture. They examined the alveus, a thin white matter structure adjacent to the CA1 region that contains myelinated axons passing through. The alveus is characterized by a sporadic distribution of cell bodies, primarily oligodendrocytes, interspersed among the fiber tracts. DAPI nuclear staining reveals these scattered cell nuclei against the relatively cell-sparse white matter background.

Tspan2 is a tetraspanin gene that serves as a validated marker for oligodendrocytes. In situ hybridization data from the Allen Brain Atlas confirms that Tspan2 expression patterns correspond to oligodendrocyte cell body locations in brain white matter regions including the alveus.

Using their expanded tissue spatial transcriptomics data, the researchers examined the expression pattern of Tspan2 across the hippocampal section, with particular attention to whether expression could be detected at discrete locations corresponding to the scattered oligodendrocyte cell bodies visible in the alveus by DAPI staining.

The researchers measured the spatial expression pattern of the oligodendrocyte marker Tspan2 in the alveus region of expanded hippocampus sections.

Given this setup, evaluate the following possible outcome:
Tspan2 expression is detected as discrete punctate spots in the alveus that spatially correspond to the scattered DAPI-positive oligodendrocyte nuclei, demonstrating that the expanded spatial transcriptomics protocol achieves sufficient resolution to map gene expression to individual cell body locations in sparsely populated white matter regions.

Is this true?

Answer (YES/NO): YES